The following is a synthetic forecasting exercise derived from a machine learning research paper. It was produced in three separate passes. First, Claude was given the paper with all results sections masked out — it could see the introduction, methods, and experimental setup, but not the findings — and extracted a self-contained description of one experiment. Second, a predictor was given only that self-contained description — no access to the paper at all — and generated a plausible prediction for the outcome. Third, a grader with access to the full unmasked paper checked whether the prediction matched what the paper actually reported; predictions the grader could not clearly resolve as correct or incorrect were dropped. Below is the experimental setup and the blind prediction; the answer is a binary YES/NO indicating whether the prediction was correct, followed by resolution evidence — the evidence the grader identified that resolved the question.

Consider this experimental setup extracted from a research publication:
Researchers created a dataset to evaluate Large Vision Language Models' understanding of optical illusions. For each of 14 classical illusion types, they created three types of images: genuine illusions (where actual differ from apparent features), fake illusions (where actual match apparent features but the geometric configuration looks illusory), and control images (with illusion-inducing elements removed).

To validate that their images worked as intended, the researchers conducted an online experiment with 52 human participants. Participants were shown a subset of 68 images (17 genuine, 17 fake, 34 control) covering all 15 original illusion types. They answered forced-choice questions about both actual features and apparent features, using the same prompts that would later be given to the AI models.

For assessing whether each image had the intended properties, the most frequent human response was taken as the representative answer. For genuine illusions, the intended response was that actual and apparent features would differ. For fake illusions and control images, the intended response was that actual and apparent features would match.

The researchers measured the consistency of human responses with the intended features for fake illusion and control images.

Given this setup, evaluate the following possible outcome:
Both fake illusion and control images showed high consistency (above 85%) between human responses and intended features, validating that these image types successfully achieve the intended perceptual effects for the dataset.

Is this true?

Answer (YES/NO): YES